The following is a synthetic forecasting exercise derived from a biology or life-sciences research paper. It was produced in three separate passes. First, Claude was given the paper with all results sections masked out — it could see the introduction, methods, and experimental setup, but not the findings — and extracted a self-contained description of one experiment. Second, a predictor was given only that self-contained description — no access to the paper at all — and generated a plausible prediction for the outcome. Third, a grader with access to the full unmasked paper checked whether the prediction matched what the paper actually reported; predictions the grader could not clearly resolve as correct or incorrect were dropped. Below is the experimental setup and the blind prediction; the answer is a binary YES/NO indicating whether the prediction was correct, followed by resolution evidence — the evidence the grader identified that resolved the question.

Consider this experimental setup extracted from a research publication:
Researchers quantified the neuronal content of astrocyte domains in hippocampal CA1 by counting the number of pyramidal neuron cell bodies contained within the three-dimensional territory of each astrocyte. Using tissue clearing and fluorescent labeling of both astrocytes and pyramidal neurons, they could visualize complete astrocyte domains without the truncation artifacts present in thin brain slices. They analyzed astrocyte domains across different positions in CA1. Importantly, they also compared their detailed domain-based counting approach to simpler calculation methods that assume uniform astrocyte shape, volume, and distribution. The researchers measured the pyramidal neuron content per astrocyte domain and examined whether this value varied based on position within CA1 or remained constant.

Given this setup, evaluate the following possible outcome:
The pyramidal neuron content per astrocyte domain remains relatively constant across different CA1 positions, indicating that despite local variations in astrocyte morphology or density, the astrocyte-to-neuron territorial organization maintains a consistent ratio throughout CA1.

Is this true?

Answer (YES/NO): NO